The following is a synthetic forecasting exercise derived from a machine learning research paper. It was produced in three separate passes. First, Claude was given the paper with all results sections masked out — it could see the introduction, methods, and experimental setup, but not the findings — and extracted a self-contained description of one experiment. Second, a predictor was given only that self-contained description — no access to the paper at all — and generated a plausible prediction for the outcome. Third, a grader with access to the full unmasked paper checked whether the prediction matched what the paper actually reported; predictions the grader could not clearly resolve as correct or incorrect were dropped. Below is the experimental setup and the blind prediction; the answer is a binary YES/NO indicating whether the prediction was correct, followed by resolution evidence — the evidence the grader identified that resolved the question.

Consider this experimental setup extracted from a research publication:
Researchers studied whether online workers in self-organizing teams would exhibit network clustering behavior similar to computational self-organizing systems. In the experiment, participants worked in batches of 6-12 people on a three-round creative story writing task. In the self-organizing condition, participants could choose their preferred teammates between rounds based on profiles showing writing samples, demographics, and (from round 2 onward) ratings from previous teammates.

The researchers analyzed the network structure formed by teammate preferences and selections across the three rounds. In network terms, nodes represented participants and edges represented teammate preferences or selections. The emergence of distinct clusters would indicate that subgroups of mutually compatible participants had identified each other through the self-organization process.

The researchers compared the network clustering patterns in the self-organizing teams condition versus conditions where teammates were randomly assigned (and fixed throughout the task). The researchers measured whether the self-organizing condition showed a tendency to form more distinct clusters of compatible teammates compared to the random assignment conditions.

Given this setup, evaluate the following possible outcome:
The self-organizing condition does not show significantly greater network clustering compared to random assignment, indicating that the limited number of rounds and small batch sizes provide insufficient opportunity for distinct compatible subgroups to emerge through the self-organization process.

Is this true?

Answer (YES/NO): NO